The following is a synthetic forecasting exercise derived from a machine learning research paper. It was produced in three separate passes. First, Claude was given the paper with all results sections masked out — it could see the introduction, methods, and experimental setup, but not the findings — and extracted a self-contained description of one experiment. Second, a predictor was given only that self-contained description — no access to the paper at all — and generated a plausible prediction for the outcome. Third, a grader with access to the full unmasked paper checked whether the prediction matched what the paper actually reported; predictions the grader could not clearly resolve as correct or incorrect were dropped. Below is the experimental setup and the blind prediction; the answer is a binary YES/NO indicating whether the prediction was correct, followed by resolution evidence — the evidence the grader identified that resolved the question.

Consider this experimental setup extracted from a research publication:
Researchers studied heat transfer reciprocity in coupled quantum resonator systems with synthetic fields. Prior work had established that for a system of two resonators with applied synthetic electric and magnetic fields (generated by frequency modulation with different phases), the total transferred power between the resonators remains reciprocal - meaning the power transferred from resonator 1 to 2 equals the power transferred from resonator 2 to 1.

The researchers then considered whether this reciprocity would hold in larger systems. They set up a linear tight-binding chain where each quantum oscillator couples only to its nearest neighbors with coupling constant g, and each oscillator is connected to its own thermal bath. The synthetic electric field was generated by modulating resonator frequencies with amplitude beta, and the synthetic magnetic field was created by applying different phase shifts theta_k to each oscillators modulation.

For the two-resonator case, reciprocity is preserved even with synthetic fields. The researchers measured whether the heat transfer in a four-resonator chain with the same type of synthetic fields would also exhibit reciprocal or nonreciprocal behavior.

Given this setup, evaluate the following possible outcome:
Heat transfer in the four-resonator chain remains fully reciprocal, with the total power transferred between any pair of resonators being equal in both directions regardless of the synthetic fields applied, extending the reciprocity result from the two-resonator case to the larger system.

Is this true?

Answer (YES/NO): NO